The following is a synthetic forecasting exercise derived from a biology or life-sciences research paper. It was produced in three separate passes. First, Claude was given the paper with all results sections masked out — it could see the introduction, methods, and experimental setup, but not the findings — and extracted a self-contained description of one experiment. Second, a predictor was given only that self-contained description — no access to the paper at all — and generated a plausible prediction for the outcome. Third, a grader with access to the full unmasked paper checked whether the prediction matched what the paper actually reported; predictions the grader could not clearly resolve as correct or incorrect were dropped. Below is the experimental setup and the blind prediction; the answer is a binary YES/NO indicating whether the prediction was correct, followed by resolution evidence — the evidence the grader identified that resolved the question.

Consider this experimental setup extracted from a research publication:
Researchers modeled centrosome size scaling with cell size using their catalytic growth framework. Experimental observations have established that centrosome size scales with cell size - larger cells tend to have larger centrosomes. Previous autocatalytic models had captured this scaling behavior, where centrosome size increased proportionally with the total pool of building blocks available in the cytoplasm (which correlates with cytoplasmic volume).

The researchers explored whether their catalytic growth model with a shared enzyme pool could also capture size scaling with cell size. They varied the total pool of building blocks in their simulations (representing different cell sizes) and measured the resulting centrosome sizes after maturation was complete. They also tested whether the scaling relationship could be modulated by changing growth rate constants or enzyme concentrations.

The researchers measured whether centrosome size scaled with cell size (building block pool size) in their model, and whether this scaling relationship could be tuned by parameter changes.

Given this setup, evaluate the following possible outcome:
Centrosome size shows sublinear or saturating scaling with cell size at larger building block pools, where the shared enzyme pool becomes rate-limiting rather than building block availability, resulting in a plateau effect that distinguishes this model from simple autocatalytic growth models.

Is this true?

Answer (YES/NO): NO